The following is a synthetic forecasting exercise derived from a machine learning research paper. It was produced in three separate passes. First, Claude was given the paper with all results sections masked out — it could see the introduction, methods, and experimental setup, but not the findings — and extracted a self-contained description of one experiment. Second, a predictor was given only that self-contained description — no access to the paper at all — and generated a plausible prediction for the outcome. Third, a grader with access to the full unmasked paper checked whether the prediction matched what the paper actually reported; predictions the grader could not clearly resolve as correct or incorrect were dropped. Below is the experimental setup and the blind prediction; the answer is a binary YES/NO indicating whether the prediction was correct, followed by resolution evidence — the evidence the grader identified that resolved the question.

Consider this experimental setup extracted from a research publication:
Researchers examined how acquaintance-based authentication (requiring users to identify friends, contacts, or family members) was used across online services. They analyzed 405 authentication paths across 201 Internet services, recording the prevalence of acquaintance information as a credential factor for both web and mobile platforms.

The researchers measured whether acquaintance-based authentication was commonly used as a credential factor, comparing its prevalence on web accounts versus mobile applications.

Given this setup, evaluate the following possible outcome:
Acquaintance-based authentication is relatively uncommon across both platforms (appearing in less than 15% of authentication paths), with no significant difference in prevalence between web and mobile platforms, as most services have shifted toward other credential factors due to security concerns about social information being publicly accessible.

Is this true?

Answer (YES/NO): NO